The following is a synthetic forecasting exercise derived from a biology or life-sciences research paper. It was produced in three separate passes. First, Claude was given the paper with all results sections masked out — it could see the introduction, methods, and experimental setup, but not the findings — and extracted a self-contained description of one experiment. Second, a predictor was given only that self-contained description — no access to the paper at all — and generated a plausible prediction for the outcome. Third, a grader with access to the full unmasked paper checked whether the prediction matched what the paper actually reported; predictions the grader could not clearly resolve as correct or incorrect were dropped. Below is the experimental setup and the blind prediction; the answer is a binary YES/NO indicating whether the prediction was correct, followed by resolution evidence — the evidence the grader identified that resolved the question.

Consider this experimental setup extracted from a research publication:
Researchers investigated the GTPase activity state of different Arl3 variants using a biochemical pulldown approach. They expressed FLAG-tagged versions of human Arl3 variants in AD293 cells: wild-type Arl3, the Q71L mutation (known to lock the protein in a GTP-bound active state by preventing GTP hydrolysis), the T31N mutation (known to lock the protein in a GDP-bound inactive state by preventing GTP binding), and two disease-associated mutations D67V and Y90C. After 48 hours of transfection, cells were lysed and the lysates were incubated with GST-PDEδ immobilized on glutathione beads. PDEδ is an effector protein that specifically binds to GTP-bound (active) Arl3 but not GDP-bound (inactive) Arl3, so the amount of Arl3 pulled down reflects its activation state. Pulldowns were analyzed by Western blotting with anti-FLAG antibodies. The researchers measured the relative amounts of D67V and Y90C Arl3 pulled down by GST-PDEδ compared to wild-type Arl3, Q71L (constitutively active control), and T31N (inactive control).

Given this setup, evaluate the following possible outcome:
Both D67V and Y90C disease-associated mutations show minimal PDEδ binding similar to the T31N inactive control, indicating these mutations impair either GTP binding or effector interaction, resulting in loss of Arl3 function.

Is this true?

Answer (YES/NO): NO